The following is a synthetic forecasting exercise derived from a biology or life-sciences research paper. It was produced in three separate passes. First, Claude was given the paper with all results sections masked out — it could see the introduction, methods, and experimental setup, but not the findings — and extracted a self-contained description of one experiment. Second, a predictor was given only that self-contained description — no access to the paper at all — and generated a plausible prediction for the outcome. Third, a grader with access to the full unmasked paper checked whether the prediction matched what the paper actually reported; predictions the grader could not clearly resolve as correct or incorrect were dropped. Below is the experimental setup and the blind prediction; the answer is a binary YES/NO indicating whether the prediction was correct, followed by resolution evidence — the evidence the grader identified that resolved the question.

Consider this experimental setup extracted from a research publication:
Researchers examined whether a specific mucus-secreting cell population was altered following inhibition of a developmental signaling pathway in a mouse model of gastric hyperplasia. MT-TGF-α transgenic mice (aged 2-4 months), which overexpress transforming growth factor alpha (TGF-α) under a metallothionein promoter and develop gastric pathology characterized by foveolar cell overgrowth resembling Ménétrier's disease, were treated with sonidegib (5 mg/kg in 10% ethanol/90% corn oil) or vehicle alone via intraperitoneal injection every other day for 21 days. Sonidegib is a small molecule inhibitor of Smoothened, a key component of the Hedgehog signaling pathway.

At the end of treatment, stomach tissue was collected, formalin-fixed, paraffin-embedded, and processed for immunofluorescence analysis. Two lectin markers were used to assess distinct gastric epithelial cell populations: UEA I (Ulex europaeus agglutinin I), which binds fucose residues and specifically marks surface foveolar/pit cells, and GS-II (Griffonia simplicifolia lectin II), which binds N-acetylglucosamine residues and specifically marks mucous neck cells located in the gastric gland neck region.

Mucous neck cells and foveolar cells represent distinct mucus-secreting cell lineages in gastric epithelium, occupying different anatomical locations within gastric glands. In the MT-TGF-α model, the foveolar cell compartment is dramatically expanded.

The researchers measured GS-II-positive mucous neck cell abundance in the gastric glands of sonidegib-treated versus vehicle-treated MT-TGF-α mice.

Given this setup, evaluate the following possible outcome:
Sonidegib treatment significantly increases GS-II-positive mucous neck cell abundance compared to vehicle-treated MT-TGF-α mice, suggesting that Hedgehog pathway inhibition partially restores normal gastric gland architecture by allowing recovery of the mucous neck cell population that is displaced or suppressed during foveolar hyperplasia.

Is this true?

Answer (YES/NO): NO